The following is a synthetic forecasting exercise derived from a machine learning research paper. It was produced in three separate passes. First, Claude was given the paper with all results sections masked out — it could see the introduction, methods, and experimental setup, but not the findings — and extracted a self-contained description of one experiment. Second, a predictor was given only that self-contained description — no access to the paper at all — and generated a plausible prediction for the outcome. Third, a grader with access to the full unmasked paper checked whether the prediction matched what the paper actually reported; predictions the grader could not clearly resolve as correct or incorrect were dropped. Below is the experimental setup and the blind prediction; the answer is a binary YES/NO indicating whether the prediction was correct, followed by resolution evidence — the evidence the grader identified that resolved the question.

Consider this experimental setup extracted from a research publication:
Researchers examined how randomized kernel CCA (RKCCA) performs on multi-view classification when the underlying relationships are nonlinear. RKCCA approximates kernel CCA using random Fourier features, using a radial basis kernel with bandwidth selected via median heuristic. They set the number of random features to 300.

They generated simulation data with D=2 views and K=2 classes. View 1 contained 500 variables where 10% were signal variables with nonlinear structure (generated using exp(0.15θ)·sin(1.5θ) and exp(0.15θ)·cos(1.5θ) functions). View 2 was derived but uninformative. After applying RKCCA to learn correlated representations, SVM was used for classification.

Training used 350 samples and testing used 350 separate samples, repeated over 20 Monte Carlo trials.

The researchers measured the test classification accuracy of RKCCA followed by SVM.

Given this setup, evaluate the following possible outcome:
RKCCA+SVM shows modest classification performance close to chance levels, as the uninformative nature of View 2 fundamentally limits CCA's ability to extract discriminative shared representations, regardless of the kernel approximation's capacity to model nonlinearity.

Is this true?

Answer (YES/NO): NO